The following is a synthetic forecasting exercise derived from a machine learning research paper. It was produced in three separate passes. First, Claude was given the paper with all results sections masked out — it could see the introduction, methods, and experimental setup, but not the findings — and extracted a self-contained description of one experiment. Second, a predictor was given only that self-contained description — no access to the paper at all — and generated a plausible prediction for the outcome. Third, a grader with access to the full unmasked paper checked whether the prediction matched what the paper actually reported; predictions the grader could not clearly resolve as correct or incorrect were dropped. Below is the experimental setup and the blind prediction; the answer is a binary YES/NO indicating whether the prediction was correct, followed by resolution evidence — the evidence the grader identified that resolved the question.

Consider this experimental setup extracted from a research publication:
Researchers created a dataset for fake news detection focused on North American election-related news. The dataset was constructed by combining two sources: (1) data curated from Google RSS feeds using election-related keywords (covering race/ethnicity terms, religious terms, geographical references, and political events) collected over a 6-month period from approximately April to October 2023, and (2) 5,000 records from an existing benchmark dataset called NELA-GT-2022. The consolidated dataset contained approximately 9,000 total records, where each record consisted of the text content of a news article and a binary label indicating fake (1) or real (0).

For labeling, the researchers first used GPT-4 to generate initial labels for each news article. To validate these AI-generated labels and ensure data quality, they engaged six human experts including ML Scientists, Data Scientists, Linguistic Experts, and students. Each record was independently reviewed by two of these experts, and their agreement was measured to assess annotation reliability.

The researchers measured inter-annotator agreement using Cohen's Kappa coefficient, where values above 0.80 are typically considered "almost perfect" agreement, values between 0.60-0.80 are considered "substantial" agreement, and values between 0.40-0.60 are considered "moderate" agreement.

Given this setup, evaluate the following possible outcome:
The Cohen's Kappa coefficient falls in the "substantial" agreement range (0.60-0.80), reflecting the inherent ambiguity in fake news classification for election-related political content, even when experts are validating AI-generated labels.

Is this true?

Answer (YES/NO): NO